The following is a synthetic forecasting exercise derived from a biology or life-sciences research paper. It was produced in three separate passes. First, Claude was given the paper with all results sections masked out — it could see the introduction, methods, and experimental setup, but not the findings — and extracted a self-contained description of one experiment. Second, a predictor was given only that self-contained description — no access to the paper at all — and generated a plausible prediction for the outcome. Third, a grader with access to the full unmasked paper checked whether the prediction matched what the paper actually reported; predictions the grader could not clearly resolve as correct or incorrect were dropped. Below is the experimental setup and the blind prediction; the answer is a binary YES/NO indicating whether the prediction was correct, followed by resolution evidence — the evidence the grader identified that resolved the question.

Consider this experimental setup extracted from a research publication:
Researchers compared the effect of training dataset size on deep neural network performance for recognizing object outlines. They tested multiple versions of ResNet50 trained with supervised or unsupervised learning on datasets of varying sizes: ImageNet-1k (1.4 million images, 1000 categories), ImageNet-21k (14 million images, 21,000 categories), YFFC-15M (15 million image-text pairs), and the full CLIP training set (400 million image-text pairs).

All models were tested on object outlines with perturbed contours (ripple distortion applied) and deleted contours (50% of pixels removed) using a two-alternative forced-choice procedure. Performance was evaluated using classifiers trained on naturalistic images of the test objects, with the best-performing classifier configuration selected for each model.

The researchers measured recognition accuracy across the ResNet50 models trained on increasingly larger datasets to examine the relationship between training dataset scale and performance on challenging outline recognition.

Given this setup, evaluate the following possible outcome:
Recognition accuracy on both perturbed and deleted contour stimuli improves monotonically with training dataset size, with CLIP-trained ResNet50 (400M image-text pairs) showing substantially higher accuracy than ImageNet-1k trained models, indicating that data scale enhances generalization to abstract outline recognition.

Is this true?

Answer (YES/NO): NO